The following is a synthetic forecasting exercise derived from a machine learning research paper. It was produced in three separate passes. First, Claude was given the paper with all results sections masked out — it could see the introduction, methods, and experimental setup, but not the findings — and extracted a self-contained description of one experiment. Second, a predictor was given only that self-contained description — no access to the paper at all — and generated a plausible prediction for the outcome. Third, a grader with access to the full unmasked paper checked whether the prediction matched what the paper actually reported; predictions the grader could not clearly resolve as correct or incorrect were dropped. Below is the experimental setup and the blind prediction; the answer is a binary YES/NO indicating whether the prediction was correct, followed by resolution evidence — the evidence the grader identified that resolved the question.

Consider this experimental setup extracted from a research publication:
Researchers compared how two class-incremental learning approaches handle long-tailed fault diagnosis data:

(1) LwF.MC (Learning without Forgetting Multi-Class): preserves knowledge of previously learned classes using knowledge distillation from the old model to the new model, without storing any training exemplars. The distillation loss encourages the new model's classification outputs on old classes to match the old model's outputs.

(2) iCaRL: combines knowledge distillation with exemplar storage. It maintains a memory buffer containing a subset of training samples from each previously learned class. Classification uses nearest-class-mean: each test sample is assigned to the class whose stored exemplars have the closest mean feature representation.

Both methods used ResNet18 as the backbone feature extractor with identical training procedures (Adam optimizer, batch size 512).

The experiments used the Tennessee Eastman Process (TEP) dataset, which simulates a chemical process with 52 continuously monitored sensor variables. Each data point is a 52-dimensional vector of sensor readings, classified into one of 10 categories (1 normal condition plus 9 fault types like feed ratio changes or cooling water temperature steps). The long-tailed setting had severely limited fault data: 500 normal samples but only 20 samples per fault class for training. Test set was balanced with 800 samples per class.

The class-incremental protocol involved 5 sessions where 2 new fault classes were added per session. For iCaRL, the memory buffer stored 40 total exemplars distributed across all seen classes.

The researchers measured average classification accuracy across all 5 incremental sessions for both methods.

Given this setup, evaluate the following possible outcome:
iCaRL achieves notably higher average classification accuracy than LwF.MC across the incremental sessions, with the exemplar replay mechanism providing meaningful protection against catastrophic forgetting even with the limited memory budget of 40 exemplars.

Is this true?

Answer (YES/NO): YES